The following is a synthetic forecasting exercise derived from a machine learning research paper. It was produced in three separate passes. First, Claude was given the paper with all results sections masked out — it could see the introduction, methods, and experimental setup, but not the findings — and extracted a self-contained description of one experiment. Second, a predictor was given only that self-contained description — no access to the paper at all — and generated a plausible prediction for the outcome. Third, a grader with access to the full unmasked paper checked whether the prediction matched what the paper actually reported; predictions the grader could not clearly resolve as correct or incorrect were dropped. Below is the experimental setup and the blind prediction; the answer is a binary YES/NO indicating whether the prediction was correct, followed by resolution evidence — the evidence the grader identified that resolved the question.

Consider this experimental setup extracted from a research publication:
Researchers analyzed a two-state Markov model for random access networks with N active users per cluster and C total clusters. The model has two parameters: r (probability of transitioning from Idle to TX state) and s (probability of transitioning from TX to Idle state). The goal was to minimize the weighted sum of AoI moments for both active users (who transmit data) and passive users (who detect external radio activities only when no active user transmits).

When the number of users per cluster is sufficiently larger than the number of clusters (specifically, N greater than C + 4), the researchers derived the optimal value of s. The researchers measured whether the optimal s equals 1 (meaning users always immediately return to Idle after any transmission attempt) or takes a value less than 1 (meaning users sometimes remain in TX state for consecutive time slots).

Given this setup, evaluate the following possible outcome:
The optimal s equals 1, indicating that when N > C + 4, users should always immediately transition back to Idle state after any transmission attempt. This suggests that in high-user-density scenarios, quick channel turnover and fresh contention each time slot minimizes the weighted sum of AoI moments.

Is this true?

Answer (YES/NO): YES